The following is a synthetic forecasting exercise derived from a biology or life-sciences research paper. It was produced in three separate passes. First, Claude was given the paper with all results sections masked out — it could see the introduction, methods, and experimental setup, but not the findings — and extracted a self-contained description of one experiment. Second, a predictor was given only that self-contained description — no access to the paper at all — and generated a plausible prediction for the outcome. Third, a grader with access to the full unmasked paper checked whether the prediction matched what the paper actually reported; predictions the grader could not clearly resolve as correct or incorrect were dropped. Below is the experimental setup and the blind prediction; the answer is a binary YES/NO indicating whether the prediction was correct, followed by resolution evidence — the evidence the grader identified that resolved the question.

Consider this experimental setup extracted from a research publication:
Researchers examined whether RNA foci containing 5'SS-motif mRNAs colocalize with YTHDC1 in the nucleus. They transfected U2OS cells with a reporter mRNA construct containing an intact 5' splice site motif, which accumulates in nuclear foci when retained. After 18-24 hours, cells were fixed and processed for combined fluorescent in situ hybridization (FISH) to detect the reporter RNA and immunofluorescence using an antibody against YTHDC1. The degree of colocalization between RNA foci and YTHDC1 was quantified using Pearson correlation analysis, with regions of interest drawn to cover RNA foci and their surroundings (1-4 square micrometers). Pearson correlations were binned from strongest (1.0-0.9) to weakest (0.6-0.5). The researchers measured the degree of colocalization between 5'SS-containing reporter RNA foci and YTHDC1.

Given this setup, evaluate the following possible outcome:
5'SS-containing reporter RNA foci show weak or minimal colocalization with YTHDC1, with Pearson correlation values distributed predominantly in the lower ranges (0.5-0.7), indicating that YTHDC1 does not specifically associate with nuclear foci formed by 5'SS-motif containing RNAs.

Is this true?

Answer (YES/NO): NO